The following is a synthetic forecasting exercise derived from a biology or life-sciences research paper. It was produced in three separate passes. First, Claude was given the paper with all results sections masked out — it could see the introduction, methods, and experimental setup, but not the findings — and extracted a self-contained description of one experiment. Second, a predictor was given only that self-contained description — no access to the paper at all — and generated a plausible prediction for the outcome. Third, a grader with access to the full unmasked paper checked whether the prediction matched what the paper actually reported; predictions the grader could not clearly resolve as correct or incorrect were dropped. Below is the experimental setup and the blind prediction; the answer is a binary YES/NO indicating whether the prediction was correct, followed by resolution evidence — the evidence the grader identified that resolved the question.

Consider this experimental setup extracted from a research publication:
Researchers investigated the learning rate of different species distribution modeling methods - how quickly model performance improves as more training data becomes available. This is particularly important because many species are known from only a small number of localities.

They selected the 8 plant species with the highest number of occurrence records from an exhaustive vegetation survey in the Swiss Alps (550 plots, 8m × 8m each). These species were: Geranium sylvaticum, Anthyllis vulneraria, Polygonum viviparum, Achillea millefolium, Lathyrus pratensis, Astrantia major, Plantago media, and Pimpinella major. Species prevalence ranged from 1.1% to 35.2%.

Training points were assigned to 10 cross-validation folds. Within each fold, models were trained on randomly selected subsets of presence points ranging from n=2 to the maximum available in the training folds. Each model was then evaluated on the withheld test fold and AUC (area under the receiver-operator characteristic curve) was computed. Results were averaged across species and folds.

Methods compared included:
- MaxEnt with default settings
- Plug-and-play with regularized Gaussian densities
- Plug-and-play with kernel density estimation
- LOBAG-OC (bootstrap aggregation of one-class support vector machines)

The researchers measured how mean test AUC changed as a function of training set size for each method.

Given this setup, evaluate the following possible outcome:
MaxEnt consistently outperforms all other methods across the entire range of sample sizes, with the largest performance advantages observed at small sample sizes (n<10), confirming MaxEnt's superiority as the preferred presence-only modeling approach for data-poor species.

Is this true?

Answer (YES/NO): NO